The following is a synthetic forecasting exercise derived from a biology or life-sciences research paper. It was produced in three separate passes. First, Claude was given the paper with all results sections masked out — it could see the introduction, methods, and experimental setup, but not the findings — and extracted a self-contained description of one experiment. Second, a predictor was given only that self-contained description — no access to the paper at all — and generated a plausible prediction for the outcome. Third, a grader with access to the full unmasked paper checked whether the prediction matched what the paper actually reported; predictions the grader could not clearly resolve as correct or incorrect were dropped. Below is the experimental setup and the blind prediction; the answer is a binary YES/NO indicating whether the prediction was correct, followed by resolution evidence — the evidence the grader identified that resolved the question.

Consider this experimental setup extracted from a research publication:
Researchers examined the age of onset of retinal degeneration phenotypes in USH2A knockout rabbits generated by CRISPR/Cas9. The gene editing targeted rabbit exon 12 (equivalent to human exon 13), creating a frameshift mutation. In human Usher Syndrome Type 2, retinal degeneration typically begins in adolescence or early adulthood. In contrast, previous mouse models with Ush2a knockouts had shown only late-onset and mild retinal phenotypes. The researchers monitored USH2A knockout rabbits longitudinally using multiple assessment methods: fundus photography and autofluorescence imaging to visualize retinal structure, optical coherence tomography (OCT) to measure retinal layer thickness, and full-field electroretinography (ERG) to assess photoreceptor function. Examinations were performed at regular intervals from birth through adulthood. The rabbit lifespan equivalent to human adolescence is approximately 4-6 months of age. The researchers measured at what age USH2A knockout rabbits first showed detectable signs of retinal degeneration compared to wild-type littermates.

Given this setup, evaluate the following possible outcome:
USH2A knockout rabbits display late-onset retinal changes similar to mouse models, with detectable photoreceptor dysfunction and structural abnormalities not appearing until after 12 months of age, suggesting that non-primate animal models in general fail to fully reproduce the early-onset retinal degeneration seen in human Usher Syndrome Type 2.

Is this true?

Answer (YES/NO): NO